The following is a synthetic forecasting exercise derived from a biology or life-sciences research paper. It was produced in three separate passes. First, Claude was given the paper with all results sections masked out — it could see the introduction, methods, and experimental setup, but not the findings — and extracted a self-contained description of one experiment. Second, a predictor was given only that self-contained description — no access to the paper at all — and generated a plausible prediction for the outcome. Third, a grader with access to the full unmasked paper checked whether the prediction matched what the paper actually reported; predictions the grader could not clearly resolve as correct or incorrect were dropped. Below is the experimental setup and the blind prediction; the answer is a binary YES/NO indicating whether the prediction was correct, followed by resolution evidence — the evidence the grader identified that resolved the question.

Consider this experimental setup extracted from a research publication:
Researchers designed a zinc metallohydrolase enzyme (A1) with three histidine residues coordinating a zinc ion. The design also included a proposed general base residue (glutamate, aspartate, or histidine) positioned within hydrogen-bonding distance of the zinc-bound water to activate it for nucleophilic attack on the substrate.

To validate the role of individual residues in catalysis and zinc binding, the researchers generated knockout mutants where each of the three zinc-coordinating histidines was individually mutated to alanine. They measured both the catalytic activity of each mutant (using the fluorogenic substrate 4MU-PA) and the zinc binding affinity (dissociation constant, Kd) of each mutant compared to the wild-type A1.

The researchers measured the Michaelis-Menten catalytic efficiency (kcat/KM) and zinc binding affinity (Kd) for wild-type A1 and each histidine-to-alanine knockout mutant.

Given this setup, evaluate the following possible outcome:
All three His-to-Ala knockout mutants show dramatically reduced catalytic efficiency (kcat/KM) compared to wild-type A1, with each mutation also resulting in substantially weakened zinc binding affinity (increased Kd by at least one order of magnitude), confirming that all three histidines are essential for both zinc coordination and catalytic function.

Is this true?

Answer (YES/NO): NO